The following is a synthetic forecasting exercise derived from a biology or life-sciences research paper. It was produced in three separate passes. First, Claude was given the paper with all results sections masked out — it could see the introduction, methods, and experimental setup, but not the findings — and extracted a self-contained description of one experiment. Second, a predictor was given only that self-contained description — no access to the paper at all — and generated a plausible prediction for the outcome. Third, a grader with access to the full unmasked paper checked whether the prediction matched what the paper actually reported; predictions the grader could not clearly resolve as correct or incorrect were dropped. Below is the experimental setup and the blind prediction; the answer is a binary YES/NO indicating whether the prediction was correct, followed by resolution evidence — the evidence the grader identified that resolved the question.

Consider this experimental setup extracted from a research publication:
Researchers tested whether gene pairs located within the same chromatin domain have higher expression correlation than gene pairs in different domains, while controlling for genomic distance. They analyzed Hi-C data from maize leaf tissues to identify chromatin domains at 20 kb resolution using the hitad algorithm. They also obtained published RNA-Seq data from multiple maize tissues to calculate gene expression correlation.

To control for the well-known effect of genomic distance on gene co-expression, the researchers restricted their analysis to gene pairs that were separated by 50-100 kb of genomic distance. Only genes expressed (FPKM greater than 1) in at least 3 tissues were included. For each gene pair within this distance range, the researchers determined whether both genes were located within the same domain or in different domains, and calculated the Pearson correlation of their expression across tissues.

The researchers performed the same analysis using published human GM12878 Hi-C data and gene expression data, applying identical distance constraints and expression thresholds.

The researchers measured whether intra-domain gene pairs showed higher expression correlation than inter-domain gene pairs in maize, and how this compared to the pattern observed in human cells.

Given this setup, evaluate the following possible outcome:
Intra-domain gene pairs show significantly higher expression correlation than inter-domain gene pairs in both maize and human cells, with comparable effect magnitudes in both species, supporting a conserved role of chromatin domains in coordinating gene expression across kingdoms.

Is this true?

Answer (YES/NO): NO